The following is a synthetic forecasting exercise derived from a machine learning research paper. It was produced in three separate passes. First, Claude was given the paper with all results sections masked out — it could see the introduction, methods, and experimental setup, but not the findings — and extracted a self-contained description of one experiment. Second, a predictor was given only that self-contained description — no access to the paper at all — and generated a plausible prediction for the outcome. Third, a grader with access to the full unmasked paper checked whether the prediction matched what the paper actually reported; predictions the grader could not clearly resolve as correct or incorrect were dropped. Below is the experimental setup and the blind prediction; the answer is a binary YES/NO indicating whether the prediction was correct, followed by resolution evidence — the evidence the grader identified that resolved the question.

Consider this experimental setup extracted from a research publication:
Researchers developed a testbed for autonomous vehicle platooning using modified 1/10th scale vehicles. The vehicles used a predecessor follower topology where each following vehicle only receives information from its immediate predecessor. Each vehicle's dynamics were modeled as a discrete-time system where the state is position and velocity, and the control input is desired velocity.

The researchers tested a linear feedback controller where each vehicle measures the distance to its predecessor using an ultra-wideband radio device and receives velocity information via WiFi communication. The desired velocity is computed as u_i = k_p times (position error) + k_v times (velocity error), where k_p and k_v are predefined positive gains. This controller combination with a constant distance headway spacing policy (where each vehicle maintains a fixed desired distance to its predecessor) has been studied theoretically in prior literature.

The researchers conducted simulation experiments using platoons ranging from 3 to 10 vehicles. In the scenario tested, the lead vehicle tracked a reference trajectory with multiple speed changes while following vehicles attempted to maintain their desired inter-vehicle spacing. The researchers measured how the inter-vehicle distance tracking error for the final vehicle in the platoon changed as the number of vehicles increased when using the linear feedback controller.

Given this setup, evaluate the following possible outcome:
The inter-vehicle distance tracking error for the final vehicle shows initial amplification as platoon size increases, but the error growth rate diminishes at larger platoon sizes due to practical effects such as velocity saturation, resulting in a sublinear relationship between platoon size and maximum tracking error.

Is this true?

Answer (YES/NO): NO